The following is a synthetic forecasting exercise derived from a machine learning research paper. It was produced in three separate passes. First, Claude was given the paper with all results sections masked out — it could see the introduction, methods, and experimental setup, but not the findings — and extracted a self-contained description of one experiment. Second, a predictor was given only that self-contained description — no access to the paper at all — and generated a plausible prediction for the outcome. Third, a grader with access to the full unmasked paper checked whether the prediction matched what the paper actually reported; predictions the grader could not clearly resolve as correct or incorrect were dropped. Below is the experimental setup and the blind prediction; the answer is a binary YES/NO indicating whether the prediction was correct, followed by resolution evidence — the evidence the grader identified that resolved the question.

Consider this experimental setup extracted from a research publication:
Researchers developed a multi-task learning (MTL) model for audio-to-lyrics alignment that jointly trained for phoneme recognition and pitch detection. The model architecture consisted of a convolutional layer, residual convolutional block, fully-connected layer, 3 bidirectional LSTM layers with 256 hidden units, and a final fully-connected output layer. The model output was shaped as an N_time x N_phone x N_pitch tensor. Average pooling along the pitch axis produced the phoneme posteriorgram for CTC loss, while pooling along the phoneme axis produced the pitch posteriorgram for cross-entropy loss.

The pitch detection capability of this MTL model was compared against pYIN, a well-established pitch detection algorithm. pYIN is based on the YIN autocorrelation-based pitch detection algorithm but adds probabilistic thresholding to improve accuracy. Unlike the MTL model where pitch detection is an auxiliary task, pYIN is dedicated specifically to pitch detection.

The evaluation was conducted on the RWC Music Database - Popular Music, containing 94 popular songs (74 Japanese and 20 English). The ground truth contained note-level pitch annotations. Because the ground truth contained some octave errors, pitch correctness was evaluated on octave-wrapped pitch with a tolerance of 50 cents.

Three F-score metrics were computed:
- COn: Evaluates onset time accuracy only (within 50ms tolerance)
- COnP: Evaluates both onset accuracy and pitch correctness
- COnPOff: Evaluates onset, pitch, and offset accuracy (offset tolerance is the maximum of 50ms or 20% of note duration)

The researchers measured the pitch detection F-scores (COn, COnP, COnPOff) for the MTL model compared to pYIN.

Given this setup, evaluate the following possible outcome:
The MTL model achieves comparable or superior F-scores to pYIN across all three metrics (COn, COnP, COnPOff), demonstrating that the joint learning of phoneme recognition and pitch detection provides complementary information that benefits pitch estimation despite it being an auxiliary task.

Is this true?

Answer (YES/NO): NO